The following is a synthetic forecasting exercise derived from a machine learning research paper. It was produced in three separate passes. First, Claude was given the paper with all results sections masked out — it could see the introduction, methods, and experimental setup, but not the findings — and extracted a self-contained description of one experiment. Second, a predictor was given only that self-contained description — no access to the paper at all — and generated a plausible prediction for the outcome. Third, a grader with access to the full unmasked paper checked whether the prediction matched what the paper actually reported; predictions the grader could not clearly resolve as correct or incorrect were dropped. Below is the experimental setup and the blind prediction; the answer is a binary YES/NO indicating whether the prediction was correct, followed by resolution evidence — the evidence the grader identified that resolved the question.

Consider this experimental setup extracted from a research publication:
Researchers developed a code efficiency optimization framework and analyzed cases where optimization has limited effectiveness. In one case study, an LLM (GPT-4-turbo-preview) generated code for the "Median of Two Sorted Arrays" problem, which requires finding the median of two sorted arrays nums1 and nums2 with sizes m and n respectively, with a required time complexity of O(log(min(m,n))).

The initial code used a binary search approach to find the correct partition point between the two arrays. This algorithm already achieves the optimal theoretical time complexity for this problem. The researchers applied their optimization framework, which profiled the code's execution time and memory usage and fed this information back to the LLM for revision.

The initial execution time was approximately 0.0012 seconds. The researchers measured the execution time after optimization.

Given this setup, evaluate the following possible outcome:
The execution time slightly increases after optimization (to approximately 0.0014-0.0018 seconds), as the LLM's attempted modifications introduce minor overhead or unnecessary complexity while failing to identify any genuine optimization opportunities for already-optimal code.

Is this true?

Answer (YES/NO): NO